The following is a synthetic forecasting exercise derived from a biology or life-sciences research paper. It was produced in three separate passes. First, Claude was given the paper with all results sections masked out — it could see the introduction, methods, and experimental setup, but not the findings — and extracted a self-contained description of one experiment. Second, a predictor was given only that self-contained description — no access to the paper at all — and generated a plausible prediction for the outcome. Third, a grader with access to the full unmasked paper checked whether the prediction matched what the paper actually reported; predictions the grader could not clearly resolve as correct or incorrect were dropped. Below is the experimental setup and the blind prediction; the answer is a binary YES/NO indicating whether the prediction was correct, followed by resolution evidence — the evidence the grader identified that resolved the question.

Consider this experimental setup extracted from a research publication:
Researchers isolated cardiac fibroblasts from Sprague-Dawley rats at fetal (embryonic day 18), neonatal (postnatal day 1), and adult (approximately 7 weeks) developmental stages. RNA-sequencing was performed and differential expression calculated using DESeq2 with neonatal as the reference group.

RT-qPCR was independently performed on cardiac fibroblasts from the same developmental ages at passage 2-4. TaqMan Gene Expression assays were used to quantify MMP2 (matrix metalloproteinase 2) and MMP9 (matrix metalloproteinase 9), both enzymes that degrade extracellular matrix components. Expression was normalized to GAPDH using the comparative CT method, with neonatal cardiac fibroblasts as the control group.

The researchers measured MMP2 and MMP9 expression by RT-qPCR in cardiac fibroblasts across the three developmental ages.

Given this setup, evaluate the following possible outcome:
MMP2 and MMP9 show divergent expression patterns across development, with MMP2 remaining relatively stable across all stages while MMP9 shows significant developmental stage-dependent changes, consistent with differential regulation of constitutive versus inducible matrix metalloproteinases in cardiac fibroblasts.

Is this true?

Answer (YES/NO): NO